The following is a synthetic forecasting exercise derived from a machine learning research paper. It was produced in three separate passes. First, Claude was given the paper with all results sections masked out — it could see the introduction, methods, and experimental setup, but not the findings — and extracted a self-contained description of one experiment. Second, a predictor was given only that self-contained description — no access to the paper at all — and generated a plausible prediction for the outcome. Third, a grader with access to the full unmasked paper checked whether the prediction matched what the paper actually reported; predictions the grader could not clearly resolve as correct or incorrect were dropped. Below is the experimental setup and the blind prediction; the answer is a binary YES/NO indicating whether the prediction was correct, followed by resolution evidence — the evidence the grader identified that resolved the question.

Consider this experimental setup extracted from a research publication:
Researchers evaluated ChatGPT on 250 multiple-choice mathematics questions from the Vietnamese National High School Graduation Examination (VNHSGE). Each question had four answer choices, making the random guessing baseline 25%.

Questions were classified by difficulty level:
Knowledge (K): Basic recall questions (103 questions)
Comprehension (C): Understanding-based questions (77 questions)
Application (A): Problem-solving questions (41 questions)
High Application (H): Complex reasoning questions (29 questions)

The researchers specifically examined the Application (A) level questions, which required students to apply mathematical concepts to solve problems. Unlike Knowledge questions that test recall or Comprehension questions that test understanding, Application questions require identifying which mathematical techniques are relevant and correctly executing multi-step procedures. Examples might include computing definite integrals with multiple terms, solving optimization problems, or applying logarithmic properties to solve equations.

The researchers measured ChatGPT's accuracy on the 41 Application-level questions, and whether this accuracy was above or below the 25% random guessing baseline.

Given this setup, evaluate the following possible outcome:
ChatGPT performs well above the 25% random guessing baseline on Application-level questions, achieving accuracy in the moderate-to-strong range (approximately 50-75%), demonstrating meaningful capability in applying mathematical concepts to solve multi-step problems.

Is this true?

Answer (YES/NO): NO